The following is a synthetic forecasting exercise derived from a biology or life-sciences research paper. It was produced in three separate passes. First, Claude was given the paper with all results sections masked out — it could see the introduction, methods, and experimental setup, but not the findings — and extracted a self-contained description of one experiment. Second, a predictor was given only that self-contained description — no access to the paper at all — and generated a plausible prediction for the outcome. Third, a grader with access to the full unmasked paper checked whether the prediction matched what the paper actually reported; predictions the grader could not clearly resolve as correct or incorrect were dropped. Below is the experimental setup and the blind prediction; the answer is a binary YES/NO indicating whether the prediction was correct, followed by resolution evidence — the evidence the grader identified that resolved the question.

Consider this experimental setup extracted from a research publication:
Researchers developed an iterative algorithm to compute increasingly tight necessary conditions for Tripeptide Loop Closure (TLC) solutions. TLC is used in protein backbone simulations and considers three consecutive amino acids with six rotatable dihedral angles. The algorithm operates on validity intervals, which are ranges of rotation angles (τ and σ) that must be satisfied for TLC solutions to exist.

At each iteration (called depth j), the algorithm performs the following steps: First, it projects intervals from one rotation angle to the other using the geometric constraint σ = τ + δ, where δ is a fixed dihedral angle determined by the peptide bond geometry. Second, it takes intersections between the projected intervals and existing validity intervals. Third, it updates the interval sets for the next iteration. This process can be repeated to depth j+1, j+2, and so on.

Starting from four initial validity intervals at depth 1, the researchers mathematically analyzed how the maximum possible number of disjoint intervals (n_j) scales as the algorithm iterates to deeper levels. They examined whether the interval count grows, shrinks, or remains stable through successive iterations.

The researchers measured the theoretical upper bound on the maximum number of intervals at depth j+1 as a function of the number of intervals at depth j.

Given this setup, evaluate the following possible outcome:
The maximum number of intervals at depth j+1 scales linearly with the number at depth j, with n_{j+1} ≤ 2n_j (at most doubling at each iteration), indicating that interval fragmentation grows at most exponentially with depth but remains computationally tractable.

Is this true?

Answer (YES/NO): NO